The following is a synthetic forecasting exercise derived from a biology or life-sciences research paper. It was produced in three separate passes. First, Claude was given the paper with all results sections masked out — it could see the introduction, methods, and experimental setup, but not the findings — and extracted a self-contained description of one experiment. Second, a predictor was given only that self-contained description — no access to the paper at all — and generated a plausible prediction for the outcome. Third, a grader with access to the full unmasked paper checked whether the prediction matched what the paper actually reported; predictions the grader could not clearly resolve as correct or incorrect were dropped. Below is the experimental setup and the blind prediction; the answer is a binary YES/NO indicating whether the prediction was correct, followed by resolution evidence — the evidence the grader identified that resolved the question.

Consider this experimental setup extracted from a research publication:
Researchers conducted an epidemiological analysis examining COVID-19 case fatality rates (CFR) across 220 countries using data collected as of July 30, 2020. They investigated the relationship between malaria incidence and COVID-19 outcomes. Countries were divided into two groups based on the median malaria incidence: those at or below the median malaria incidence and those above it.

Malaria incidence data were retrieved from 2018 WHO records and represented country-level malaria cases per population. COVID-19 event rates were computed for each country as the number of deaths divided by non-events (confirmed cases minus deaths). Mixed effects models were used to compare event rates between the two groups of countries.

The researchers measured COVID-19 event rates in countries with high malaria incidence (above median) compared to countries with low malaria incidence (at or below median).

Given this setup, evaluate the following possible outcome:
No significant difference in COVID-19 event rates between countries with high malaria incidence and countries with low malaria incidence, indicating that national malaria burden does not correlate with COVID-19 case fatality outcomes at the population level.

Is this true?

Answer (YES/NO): YES